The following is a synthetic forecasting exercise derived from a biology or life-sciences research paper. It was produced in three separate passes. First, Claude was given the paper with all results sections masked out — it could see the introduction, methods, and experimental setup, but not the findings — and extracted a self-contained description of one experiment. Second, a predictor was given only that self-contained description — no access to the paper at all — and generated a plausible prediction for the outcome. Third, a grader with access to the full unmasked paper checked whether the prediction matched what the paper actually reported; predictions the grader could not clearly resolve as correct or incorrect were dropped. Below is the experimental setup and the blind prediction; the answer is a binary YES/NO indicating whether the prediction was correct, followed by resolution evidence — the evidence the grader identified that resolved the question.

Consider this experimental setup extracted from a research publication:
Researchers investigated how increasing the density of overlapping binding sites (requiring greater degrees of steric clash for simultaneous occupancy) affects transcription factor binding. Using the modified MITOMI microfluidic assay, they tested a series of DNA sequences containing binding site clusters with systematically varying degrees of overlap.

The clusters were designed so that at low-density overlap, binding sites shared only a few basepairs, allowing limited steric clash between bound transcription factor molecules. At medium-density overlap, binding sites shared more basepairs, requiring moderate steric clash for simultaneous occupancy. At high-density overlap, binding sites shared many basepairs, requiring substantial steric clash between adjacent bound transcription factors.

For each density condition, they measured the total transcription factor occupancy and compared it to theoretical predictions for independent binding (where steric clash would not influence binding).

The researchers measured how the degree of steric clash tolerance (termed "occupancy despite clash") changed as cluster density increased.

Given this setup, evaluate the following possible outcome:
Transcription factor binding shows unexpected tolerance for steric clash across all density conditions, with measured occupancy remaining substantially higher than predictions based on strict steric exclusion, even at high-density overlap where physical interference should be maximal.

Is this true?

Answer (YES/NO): YES